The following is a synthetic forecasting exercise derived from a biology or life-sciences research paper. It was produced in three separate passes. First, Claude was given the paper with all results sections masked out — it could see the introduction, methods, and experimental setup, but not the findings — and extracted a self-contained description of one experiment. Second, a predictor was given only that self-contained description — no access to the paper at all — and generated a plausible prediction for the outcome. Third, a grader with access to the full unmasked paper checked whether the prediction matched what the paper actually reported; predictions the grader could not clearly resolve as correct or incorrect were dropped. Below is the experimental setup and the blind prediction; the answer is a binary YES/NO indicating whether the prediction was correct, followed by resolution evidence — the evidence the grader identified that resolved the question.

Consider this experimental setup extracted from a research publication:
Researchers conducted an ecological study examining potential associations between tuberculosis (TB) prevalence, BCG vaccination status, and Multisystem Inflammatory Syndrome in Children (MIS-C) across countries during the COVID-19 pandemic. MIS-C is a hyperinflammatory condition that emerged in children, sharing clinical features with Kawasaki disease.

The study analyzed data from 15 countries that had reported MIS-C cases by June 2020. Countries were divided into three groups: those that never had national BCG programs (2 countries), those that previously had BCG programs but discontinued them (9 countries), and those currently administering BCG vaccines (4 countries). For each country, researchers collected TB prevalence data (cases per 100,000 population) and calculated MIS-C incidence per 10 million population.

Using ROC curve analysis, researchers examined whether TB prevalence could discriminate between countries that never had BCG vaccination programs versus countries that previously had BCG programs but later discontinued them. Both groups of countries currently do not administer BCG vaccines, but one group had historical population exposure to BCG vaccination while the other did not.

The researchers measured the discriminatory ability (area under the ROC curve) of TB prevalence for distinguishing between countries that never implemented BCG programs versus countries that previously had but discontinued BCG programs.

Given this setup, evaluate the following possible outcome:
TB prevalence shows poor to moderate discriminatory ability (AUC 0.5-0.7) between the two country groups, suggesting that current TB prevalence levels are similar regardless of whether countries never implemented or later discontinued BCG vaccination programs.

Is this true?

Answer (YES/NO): NO